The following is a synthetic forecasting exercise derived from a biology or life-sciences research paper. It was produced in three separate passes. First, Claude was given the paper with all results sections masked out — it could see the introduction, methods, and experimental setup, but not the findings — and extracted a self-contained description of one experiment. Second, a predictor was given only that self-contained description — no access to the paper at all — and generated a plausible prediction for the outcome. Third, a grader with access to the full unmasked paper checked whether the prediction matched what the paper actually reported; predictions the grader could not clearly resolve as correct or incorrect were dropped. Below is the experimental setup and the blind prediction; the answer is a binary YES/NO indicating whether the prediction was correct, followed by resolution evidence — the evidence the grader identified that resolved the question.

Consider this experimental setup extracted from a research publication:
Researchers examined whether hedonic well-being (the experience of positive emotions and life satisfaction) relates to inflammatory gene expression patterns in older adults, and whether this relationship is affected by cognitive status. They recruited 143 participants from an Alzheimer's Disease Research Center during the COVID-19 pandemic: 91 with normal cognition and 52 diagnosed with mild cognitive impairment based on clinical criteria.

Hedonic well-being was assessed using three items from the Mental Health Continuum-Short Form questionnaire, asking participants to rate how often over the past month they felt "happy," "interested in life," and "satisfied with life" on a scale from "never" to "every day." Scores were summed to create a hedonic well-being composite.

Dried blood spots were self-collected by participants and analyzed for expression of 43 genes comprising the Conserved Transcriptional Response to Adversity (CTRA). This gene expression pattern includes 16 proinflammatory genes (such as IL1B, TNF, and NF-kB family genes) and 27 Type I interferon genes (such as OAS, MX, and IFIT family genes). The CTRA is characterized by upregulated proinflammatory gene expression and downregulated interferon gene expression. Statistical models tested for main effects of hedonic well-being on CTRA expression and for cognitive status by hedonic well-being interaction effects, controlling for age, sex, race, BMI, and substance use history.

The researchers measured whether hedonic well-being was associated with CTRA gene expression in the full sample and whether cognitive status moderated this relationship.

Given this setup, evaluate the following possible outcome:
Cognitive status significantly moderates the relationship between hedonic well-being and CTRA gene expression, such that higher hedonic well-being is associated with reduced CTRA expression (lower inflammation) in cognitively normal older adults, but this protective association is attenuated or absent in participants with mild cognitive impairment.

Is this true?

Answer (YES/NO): NO